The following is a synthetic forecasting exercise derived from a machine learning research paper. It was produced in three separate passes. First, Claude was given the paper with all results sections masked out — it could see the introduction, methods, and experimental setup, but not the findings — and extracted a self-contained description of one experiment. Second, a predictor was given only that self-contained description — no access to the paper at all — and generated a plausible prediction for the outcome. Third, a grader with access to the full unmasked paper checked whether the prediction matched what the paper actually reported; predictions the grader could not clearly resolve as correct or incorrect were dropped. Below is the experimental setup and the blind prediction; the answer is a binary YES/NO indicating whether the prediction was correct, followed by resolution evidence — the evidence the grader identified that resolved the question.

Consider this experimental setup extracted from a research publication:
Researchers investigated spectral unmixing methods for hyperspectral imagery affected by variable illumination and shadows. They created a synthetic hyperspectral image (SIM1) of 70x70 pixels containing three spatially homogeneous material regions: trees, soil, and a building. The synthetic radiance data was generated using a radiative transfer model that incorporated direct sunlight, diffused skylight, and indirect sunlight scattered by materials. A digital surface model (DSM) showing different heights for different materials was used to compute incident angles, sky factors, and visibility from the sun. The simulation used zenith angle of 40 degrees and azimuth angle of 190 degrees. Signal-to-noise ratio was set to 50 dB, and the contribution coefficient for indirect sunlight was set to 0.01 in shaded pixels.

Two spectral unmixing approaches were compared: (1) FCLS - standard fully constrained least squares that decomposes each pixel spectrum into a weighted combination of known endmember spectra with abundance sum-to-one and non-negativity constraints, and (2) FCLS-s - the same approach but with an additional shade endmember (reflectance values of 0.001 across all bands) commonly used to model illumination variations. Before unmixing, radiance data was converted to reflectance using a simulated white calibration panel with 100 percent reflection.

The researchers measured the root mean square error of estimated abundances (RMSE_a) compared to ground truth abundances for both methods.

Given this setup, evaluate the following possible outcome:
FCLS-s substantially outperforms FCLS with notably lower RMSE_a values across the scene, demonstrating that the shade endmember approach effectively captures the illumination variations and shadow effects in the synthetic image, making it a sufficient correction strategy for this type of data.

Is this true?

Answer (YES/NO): NO